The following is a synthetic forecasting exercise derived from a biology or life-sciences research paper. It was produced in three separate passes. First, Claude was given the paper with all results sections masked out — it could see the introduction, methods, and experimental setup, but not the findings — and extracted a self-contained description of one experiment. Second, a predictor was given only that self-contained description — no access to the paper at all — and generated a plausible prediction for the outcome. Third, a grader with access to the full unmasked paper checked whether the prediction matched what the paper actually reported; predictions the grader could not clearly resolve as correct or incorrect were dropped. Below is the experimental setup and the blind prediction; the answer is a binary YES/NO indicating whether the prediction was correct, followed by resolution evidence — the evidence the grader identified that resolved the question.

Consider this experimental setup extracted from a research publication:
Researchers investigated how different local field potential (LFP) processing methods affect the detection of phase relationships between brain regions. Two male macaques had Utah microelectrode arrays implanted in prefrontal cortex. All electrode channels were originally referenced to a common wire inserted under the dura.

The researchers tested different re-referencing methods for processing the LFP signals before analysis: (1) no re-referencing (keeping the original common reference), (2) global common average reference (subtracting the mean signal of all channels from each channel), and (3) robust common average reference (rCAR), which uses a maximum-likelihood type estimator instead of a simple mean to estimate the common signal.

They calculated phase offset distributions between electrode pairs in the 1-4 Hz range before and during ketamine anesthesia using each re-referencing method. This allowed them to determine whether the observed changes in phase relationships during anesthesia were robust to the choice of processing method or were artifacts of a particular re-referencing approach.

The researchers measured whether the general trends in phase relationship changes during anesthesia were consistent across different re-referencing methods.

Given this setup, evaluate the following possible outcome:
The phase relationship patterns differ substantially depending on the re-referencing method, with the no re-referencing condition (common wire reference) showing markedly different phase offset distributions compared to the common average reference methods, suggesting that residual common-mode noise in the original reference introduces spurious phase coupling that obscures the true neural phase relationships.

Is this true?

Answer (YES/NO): NO